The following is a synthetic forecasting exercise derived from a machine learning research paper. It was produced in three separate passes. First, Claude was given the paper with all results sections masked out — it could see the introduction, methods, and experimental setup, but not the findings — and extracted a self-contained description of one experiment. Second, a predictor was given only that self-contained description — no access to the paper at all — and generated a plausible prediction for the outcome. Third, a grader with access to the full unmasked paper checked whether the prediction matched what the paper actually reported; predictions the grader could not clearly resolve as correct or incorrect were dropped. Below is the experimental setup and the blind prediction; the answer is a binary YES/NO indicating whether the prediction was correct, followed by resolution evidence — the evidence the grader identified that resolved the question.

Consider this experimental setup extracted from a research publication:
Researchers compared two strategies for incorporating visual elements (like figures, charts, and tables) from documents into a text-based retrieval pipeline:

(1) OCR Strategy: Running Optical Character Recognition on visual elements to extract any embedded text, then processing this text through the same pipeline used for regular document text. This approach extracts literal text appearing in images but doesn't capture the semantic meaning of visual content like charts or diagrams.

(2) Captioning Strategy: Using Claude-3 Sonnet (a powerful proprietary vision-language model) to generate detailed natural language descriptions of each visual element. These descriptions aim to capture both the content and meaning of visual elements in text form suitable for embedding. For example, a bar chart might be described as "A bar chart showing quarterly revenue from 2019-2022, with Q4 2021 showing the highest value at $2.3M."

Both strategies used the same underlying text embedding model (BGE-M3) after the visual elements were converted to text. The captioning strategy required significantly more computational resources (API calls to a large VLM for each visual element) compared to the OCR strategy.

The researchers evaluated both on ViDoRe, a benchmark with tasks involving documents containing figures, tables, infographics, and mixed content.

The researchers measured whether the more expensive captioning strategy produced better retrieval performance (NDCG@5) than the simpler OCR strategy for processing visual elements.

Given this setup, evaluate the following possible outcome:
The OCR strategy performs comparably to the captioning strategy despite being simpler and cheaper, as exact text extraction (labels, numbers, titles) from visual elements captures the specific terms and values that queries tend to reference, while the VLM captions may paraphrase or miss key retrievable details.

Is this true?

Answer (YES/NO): YES